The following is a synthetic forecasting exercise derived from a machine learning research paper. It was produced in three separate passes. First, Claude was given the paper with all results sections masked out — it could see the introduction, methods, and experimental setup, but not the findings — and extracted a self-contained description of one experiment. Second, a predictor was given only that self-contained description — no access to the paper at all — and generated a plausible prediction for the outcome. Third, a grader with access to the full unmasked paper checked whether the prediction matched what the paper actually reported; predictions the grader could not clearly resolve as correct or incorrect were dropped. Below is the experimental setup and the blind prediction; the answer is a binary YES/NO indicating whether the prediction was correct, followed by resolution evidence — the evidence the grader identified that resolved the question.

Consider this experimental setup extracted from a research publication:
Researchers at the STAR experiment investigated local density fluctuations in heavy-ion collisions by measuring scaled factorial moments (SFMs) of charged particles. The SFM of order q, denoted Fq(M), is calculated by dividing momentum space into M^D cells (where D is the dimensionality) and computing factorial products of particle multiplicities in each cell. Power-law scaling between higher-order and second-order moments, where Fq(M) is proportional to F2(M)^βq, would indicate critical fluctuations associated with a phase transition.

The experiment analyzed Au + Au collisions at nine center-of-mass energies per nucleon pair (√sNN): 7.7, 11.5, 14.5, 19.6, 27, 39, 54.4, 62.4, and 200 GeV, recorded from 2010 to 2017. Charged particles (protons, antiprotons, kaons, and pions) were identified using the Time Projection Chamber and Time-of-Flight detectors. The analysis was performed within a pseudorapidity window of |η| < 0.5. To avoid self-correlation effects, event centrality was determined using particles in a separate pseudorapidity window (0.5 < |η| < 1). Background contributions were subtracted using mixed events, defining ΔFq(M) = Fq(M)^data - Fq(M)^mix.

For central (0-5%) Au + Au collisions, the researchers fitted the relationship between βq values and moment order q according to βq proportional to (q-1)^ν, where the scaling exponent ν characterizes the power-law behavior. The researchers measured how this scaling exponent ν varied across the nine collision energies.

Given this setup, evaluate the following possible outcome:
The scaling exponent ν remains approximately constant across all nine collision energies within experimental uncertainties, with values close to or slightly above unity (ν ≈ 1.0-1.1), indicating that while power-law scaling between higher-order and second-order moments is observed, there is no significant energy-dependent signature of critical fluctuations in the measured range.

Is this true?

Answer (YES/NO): NO